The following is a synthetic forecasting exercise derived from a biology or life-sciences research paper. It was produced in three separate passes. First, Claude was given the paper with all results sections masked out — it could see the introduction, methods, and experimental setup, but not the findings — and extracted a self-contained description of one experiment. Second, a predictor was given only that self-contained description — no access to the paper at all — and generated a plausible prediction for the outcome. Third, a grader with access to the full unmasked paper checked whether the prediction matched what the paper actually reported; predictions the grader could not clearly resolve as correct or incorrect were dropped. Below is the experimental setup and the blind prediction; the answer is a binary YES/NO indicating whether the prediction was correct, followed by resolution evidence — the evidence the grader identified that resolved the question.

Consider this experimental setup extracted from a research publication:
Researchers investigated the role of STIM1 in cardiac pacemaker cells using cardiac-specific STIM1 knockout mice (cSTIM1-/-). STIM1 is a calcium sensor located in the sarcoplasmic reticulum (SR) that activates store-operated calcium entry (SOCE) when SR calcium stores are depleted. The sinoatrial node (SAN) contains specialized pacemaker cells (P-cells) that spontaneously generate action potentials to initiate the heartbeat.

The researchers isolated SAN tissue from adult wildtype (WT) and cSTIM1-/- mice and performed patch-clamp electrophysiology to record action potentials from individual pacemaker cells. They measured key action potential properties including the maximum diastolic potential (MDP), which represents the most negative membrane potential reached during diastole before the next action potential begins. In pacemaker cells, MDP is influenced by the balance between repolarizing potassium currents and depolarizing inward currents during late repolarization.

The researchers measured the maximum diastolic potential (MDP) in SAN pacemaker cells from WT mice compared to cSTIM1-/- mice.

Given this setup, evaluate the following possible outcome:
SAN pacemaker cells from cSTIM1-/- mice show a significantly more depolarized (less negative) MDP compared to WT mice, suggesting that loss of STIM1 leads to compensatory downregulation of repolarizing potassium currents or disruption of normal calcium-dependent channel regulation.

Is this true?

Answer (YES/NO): NO